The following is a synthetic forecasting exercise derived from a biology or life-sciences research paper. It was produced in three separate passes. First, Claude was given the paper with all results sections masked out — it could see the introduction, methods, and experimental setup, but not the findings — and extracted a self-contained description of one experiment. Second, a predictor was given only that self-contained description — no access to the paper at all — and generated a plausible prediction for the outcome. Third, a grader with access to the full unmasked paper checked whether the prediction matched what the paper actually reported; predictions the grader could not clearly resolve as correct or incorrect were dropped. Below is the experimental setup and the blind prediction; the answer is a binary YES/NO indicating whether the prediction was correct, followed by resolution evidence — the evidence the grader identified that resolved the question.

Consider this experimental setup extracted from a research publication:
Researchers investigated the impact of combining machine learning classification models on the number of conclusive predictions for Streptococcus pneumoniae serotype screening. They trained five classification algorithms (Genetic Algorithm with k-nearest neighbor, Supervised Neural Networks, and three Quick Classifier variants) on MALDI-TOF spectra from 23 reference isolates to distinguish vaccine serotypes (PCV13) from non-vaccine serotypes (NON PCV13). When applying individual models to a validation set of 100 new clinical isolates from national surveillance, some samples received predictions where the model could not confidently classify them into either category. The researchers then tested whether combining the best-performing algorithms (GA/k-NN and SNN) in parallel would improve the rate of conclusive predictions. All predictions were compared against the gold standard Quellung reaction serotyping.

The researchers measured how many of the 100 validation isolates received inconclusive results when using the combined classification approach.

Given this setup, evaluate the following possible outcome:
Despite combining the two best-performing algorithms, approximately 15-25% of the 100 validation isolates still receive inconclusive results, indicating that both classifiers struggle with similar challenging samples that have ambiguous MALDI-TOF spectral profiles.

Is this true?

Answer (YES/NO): NO